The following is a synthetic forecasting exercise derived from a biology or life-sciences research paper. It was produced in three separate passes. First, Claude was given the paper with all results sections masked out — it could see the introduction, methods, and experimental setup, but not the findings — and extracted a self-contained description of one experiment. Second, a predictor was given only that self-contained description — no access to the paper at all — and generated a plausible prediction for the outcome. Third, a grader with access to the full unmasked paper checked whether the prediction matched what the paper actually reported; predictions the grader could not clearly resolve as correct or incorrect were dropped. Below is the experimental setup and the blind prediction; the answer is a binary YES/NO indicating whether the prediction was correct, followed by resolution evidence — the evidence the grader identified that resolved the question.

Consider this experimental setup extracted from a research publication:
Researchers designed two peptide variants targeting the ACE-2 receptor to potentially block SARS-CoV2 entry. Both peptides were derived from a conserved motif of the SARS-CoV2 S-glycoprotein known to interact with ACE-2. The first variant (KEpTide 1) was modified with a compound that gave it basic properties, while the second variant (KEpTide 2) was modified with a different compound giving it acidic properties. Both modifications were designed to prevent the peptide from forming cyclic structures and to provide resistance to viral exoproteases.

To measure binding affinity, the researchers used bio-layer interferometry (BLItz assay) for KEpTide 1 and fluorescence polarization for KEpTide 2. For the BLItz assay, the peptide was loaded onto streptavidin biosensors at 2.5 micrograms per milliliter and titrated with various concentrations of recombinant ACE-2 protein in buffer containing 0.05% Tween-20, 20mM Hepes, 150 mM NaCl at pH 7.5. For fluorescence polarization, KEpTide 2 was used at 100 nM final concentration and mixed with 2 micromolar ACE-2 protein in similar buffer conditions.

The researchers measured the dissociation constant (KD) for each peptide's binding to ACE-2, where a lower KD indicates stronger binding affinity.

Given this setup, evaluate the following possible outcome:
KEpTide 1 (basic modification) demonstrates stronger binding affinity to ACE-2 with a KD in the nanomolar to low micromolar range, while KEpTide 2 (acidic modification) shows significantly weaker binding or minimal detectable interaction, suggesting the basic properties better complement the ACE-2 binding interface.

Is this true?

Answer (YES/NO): NO